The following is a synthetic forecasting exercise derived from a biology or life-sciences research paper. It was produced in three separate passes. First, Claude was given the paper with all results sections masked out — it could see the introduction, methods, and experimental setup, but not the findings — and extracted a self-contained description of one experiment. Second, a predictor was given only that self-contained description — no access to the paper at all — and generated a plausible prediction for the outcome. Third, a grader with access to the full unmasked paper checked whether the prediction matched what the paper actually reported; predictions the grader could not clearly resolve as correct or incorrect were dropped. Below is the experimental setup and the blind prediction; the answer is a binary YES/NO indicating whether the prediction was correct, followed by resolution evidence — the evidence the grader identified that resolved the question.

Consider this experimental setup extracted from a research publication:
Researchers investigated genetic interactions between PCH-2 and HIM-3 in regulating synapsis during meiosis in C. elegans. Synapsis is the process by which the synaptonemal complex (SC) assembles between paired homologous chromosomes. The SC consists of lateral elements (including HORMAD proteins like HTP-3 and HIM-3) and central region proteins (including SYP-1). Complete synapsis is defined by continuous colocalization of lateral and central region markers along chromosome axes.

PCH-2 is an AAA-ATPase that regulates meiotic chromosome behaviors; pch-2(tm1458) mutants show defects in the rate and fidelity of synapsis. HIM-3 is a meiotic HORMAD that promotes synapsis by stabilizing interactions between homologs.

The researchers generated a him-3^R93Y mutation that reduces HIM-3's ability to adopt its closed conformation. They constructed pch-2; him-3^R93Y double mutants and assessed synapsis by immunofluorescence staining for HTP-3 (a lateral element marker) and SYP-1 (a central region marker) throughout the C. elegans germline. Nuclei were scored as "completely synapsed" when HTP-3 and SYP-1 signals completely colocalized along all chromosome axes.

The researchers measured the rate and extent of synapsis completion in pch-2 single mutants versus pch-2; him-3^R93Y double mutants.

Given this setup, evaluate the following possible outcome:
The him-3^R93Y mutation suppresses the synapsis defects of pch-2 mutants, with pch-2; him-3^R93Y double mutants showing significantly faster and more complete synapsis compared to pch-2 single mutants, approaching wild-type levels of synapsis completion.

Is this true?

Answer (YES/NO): NO